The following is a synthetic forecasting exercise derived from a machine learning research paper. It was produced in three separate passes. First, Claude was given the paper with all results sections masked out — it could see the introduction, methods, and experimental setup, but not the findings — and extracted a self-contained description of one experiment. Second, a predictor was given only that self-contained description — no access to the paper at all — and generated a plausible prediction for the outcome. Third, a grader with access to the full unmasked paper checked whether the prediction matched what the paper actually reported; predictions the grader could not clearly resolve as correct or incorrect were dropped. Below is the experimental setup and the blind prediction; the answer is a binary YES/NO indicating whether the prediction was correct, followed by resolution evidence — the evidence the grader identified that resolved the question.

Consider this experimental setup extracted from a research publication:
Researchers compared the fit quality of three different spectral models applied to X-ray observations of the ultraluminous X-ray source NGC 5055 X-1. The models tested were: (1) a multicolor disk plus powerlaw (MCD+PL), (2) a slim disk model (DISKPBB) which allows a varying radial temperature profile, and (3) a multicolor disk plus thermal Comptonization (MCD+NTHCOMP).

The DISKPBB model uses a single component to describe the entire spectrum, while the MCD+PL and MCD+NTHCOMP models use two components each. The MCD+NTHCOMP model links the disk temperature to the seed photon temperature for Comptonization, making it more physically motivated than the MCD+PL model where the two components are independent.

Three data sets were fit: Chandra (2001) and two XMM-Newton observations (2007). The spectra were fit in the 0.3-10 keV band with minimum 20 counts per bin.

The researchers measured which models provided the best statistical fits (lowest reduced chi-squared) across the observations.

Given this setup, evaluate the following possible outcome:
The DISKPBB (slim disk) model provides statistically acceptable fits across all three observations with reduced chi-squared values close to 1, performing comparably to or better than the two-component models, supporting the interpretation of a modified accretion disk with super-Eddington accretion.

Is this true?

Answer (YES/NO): NO